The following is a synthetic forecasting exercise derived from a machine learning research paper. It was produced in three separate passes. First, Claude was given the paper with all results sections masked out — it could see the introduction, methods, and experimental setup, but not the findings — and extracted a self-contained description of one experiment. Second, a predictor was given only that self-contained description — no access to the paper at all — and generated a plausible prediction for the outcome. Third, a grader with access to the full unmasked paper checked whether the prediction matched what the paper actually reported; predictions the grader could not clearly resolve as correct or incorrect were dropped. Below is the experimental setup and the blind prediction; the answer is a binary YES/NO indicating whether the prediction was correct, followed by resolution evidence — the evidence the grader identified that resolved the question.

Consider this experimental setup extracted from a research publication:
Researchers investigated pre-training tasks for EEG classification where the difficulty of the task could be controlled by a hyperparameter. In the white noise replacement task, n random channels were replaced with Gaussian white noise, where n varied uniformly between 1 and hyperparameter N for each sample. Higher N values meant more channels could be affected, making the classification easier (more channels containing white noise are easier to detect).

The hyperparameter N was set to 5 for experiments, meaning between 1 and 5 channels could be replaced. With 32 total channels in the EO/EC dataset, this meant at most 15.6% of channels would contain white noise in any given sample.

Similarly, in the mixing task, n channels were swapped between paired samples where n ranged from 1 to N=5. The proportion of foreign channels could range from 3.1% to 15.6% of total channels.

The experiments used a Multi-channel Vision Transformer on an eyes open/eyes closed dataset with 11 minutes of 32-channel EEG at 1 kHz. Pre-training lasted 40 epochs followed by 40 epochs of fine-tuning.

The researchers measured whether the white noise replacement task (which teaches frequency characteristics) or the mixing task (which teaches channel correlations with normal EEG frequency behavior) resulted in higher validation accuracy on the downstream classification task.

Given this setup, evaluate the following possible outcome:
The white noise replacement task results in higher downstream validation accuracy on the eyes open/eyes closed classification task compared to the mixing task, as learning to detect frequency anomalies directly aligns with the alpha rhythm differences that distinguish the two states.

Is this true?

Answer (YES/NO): NO